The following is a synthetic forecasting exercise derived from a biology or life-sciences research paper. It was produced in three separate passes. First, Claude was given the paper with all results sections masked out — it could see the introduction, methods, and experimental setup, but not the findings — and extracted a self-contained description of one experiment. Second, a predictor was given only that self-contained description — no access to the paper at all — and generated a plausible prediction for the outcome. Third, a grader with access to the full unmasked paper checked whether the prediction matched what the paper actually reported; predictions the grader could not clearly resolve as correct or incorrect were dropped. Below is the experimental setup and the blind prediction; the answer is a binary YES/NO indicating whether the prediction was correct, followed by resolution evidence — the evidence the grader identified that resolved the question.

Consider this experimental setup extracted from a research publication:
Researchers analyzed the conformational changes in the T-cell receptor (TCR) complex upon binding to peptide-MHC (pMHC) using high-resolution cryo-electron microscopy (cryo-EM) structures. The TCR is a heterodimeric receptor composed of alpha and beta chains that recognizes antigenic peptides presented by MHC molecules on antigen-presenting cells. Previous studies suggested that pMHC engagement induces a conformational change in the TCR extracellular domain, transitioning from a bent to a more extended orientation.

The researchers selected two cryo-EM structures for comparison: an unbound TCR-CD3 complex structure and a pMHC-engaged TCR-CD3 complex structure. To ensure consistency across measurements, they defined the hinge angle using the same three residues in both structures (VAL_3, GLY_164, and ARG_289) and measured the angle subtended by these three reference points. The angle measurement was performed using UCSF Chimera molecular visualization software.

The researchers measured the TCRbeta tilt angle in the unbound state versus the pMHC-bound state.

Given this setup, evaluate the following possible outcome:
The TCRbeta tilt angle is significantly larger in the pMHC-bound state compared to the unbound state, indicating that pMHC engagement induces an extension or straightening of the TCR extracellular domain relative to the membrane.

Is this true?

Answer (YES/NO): YES